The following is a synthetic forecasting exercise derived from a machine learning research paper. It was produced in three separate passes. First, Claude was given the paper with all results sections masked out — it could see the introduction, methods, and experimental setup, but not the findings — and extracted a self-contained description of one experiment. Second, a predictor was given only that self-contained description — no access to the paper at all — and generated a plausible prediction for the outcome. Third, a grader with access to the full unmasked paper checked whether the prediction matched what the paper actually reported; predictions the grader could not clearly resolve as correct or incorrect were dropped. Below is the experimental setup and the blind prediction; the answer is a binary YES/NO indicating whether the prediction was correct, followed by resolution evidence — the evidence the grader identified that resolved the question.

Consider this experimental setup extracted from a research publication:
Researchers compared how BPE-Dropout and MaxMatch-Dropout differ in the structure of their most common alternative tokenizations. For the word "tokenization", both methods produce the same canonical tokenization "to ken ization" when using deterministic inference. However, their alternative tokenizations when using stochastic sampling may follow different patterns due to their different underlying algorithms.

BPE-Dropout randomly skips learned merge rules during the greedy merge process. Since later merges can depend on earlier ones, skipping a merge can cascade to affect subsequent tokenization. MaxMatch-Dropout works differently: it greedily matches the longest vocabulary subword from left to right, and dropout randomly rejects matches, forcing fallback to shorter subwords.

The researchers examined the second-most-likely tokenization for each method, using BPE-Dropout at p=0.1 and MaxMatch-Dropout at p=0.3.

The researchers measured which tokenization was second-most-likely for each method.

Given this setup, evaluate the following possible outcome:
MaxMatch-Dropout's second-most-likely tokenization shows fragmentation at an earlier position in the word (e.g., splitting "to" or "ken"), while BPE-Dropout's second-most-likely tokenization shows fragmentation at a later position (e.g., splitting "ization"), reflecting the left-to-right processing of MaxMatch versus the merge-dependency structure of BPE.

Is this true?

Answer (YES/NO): NO